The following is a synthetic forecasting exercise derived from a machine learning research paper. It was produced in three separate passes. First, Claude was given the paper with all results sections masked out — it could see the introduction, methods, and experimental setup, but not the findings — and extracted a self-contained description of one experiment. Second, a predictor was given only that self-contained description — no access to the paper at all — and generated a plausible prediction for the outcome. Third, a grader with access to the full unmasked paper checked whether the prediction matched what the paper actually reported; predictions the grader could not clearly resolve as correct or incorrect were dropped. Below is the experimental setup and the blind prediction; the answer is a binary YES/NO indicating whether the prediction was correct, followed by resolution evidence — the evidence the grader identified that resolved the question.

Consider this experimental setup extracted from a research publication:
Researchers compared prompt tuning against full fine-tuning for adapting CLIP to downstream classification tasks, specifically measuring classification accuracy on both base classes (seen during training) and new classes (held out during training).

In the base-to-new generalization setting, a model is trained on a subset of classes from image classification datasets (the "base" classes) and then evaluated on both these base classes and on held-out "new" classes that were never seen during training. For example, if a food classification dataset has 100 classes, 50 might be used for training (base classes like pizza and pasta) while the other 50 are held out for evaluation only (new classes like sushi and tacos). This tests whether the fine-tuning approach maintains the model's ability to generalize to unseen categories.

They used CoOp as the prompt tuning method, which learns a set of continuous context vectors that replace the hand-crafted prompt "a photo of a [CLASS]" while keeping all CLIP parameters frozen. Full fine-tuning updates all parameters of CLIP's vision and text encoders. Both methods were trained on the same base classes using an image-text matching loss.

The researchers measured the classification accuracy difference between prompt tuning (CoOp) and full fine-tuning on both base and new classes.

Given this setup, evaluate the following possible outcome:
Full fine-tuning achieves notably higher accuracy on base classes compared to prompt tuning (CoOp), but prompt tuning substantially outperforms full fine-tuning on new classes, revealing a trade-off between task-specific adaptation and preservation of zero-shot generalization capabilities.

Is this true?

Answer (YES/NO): NO